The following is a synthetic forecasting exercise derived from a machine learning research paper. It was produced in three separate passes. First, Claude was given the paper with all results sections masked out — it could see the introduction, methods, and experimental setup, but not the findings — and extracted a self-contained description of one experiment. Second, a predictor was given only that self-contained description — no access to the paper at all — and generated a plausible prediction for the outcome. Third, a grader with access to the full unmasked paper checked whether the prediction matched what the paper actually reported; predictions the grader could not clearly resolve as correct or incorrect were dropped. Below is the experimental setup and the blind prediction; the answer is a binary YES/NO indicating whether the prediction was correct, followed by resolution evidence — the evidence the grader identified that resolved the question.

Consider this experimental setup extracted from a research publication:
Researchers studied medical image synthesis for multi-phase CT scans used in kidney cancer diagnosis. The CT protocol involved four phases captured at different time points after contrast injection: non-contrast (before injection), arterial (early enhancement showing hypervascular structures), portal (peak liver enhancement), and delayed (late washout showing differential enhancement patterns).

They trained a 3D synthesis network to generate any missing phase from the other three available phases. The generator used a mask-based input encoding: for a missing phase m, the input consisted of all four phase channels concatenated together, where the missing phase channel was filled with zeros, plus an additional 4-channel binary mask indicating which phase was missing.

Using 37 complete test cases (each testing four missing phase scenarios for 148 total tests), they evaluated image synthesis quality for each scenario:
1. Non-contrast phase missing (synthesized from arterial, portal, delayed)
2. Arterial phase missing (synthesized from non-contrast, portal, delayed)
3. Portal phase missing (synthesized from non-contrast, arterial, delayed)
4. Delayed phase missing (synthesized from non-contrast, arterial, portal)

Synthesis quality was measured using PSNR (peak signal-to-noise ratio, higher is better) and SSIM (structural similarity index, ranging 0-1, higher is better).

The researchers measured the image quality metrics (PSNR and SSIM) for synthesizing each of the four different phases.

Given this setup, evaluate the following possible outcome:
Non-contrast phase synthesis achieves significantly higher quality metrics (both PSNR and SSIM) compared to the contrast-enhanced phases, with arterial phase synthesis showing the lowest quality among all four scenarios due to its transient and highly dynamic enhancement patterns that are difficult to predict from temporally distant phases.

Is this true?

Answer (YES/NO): NO